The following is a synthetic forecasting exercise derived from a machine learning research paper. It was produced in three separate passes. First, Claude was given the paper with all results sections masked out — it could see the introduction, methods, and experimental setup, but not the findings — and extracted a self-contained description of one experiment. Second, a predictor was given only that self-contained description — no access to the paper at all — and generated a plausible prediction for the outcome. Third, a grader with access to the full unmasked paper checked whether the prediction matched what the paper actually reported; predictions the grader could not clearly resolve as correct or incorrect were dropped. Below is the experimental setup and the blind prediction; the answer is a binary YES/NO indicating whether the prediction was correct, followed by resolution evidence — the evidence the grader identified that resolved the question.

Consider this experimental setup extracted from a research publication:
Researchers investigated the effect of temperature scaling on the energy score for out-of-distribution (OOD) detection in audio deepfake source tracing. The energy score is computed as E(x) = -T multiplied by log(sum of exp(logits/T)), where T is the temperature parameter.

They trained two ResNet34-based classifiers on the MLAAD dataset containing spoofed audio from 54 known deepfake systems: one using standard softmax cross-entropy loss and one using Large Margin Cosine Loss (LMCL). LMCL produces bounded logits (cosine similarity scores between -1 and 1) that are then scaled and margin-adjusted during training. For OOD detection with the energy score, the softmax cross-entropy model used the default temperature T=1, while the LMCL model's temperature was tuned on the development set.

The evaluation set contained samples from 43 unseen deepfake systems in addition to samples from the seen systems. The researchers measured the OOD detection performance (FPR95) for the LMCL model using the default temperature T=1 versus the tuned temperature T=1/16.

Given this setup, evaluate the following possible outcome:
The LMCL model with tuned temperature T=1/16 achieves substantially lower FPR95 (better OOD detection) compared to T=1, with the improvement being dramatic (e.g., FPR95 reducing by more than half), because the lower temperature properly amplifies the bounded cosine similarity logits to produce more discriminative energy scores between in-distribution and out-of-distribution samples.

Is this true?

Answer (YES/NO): YES